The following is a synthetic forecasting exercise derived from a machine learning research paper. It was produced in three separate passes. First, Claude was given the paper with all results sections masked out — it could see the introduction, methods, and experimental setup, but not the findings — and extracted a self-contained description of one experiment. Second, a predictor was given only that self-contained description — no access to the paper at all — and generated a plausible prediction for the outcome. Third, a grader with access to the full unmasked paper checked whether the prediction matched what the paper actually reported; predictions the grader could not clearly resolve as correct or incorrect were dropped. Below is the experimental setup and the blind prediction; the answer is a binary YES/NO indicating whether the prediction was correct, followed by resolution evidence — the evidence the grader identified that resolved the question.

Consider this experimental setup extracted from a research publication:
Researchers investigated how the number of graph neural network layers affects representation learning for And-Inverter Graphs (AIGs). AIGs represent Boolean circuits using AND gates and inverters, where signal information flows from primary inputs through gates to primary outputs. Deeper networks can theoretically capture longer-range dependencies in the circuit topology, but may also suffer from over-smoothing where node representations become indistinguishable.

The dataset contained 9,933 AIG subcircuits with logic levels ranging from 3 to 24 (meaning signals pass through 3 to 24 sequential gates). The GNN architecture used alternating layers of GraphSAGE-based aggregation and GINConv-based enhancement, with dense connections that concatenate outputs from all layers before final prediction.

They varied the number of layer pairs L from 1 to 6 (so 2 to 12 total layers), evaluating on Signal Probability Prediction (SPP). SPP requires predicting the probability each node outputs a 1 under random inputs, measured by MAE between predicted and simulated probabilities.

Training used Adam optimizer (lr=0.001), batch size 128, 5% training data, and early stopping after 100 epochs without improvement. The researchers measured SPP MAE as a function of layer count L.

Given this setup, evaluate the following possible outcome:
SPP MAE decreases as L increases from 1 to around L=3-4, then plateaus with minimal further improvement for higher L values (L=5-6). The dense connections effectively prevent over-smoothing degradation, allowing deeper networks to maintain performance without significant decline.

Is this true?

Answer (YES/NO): NO